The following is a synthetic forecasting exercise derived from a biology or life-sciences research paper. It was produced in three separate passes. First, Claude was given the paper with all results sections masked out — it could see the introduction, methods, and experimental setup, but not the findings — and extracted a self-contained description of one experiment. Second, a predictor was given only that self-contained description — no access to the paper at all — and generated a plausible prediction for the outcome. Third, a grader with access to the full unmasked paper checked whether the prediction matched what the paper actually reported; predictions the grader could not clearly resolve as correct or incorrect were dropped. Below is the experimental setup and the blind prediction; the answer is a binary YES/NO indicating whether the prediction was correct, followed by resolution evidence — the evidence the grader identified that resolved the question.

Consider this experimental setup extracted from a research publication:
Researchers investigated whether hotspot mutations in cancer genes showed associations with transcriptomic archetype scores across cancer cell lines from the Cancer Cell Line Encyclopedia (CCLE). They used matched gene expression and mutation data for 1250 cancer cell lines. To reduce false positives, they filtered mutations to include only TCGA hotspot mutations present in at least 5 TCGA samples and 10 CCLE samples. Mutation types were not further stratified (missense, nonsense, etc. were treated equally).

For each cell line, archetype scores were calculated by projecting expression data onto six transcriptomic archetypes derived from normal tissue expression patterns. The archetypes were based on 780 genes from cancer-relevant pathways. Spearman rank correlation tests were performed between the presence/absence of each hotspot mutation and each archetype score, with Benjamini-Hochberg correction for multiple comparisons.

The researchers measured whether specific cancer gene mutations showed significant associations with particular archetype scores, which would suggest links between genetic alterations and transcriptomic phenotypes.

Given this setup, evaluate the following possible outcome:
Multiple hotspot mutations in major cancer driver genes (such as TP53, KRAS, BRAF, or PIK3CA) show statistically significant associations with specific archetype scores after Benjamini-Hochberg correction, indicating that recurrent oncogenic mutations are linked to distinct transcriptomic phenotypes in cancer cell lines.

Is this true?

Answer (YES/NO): YES